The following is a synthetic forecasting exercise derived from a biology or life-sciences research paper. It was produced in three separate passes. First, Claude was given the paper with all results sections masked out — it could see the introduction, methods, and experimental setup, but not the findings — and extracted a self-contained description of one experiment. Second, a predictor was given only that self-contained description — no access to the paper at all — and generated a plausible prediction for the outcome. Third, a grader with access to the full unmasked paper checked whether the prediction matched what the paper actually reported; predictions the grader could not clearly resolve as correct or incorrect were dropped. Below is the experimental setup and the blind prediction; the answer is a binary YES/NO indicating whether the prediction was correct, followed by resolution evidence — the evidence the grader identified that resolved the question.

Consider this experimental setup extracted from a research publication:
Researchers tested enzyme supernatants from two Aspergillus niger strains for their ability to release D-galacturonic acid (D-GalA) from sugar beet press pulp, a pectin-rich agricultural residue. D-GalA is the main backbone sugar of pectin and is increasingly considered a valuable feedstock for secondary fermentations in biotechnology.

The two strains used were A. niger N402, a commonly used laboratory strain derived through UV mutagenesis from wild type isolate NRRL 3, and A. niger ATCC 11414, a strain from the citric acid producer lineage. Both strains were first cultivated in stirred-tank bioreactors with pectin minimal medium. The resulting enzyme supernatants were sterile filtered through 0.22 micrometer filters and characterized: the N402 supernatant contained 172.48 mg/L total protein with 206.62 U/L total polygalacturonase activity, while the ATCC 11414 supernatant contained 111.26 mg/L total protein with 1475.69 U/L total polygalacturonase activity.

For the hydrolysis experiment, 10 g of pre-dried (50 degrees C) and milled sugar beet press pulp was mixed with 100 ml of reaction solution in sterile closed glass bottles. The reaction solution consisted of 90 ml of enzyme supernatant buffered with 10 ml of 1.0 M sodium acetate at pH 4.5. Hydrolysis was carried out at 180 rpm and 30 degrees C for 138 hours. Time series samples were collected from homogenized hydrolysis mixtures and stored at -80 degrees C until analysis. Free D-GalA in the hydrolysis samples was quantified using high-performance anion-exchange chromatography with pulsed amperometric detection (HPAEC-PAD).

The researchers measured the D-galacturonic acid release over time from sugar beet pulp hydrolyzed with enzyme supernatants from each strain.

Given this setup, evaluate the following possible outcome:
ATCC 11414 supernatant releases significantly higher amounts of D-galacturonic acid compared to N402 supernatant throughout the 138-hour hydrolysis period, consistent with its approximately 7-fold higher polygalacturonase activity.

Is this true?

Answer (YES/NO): NO